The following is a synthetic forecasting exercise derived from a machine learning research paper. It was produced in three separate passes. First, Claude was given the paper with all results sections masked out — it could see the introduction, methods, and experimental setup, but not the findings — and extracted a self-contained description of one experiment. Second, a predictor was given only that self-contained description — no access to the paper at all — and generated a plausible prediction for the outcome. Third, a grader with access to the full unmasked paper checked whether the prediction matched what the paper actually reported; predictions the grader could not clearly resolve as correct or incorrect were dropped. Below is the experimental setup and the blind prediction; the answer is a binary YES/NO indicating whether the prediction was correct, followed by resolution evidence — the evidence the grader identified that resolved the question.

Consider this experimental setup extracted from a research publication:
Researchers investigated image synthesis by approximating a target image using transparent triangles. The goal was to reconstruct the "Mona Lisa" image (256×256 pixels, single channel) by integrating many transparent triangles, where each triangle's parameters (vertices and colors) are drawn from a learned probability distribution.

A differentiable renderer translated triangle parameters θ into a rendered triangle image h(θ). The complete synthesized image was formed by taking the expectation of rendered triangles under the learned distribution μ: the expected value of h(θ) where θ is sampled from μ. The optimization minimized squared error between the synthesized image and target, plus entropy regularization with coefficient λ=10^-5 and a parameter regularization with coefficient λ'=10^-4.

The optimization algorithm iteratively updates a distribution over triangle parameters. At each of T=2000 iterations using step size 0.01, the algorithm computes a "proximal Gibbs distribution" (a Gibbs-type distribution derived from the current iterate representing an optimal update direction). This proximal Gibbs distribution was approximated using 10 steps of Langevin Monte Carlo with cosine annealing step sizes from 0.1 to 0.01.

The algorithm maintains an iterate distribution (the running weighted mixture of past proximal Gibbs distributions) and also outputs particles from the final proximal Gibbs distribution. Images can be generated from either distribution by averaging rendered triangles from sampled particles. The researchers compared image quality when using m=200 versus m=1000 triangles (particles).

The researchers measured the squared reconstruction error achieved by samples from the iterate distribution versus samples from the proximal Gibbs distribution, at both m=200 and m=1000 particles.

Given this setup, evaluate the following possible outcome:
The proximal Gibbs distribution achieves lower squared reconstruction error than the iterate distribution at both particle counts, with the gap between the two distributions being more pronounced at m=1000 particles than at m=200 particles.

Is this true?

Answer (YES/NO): NO